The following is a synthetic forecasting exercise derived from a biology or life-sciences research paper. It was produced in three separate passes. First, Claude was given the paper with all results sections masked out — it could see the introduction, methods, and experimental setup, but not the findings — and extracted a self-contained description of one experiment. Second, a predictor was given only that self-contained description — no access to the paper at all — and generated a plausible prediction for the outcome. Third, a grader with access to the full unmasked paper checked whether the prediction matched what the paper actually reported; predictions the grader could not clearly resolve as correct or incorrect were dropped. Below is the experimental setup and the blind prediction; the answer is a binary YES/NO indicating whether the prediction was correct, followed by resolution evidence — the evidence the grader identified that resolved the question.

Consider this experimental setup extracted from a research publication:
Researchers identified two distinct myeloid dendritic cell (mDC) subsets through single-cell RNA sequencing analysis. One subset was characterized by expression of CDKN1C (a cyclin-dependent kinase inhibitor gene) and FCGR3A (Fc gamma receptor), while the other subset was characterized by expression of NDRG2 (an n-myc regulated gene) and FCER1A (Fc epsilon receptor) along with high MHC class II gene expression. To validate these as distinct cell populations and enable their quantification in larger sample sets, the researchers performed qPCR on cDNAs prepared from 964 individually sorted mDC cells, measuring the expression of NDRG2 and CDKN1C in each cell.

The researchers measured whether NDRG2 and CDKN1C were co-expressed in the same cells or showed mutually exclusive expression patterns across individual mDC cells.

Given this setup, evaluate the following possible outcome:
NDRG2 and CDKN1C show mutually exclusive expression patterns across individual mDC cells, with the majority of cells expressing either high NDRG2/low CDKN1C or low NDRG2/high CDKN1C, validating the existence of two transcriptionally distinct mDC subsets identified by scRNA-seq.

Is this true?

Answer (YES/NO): YES